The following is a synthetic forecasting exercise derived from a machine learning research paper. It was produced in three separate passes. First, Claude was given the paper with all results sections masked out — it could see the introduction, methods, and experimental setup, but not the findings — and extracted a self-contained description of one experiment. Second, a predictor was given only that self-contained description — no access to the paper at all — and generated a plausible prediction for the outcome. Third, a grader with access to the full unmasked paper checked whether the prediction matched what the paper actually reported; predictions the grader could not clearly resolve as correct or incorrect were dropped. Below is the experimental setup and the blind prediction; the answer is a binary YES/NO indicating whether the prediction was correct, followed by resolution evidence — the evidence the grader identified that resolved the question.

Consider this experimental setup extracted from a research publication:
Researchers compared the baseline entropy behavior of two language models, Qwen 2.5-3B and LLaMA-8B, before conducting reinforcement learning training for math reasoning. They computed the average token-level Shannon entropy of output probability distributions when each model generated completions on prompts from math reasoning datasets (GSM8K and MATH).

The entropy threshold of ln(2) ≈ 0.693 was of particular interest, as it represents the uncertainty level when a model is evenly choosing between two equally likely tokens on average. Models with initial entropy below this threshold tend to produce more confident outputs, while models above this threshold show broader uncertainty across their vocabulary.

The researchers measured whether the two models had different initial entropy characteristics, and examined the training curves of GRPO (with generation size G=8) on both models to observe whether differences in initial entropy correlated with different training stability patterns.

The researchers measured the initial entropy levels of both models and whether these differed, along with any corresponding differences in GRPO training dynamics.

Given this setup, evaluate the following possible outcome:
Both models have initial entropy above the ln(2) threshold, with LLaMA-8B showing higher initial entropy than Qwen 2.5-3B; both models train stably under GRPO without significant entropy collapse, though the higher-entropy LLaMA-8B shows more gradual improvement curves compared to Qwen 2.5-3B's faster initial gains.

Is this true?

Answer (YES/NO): NO